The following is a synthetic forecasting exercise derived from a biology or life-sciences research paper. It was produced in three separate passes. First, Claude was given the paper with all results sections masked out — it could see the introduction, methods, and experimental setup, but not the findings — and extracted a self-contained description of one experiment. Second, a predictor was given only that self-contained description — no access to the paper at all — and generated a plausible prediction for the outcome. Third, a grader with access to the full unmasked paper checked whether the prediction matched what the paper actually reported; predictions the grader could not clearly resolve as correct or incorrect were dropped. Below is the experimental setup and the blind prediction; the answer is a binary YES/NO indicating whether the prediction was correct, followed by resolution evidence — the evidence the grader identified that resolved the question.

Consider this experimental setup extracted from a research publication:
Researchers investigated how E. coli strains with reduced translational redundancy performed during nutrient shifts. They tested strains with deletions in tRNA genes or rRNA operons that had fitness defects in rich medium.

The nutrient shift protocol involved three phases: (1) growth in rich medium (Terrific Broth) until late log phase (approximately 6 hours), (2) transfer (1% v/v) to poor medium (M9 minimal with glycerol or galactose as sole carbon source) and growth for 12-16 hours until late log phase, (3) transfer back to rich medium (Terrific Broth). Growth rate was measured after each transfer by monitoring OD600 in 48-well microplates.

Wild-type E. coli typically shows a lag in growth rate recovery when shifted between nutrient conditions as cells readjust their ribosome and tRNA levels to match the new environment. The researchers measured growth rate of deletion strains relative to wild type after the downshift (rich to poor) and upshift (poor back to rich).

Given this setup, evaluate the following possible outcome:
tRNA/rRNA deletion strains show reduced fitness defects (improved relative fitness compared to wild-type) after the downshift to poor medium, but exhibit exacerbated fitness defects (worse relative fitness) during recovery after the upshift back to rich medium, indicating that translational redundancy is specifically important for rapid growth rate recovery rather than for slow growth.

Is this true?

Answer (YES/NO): YES